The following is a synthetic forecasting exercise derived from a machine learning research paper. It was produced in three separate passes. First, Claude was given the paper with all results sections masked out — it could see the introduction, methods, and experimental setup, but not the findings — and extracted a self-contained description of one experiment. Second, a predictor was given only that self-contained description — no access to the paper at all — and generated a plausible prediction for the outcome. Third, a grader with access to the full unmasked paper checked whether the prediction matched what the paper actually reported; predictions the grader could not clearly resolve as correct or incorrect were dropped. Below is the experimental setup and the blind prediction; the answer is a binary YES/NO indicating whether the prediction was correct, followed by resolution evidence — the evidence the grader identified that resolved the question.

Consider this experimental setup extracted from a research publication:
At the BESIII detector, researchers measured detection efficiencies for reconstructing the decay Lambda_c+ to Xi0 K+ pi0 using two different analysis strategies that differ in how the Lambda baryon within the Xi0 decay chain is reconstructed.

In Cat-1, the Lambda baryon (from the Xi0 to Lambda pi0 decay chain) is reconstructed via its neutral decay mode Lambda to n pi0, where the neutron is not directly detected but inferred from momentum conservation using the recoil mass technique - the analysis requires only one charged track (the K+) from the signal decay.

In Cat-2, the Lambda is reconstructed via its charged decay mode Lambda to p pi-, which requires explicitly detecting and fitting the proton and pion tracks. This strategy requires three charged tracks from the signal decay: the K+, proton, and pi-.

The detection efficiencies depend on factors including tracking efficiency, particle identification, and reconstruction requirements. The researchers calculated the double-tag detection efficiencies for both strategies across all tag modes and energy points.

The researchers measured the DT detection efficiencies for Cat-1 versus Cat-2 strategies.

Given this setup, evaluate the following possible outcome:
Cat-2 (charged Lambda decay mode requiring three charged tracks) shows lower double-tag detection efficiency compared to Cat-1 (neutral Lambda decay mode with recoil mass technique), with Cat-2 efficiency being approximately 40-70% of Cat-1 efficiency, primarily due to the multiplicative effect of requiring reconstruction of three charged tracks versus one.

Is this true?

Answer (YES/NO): NO